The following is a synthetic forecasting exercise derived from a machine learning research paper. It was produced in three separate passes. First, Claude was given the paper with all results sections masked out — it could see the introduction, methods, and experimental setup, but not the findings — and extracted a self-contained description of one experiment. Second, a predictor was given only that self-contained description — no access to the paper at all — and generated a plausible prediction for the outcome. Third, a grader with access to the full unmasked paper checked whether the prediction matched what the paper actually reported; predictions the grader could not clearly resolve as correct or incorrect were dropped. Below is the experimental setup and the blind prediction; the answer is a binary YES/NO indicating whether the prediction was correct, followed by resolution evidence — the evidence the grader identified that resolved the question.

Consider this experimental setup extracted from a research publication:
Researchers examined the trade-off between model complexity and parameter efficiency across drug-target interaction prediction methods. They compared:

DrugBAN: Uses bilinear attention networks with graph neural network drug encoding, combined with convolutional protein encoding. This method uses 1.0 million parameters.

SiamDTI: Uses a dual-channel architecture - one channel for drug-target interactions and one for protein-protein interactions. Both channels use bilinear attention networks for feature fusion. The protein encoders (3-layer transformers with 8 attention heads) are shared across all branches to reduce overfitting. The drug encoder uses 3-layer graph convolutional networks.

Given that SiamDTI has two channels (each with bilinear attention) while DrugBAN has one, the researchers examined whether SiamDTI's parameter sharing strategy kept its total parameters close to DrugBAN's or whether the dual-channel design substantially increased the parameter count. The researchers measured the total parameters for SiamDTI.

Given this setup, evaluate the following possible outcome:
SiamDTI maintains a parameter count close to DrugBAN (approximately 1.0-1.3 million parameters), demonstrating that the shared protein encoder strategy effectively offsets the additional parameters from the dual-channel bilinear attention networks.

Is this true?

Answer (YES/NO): NO